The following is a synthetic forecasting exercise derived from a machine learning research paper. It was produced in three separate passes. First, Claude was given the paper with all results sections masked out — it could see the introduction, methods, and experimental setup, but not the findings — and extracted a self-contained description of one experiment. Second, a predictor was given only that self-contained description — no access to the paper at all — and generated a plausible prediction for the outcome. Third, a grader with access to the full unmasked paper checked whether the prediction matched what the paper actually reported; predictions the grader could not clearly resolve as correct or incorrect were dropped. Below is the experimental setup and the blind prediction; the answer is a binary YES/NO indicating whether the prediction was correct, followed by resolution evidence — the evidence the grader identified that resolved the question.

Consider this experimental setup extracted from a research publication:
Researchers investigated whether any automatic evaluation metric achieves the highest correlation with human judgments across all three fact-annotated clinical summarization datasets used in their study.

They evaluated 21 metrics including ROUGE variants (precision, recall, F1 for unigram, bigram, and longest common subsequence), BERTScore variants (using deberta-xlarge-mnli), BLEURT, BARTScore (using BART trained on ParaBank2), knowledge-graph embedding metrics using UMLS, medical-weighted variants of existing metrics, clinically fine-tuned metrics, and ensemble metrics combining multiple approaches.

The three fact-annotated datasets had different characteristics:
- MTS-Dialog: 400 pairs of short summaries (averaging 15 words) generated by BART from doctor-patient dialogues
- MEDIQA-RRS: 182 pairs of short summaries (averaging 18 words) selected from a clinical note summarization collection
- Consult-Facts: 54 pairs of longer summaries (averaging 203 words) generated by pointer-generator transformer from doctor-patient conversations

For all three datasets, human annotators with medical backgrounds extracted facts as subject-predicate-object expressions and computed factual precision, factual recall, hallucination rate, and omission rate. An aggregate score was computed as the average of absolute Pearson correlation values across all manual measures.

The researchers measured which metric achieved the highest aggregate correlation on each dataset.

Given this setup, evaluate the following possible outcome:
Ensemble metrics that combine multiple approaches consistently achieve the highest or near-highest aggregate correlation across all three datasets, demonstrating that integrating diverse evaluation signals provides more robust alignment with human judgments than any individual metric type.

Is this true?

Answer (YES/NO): NO